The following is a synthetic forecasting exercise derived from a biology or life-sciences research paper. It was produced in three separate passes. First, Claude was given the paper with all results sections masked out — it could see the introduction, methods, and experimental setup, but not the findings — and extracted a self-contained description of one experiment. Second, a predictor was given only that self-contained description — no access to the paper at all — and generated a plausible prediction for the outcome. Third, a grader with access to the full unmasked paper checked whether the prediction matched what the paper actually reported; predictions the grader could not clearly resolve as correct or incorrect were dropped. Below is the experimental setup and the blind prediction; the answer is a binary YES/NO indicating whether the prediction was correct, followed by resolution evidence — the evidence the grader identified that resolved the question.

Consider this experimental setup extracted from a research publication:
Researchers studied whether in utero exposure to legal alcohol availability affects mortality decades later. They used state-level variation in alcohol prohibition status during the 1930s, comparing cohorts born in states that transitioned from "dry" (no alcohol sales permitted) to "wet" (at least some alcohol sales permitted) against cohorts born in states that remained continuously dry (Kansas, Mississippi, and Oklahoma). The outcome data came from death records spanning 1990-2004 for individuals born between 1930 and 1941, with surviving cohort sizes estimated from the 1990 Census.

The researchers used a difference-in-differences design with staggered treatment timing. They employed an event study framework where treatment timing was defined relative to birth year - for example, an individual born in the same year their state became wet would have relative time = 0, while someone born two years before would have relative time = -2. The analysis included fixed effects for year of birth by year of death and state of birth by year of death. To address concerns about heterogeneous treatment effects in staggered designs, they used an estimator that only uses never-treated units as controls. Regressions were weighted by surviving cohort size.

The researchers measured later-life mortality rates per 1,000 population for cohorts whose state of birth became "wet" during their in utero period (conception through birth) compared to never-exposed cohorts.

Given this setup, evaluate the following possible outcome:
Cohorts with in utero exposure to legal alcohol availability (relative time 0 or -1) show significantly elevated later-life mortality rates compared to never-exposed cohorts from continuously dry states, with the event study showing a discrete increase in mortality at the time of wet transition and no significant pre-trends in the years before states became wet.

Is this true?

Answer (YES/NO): NO